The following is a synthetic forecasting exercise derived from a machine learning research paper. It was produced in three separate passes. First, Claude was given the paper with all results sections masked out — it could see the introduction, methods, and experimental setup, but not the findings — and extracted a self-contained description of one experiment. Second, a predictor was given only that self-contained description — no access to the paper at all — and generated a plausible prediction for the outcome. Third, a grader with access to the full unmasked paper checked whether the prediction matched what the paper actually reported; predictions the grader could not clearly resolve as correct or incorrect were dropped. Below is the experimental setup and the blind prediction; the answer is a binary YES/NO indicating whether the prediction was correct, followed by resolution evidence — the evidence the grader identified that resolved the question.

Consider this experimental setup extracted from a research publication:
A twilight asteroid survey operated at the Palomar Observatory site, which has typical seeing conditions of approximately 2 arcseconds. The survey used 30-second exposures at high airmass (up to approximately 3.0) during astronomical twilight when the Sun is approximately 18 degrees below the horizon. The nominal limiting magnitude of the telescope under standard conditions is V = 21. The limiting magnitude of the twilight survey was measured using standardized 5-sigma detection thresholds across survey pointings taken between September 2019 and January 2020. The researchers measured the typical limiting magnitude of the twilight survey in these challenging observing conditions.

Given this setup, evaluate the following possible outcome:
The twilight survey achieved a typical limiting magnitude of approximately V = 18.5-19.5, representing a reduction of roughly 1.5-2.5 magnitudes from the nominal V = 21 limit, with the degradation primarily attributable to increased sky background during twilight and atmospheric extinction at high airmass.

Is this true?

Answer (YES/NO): NO